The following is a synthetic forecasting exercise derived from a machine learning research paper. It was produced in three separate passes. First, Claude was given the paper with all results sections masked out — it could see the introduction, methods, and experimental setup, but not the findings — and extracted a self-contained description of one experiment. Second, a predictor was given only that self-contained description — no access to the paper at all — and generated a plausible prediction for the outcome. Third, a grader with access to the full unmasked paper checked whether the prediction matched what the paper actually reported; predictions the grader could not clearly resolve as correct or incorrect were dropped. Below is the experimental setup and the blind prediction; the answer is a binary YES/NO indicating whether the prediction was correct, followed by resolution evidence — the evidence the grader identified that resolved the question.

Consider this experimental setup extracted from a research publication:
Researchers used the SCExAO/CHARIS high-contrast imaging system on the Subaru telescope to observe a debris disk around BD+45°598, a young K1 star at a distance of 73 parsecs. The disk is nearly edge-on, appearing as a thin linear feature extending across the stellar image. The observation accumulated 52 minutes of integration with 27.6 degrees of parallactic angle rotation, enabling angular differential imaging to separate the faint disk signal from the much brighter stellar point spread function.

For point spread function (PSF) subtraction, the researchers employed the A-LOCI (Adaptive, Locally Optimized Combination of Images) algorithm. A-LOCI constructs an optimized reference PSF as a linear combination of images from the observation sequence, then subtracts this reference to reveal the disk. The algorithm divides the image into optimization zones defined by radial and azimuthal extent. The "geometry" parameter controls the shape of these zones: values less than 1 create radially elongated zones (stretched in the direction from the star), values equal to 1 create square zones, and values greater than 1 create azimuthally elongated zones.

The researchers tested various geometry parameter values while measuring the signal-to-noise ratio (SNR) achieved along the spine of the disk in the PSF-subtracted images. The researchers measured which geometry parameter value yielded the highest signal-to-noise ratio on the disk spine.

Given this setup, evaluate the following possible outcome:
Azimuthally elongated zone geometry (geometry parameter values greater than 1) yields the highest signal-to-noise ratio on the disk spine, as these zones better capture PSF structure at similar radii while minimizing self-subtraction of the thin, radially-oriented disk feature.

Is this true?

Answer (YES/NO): NO